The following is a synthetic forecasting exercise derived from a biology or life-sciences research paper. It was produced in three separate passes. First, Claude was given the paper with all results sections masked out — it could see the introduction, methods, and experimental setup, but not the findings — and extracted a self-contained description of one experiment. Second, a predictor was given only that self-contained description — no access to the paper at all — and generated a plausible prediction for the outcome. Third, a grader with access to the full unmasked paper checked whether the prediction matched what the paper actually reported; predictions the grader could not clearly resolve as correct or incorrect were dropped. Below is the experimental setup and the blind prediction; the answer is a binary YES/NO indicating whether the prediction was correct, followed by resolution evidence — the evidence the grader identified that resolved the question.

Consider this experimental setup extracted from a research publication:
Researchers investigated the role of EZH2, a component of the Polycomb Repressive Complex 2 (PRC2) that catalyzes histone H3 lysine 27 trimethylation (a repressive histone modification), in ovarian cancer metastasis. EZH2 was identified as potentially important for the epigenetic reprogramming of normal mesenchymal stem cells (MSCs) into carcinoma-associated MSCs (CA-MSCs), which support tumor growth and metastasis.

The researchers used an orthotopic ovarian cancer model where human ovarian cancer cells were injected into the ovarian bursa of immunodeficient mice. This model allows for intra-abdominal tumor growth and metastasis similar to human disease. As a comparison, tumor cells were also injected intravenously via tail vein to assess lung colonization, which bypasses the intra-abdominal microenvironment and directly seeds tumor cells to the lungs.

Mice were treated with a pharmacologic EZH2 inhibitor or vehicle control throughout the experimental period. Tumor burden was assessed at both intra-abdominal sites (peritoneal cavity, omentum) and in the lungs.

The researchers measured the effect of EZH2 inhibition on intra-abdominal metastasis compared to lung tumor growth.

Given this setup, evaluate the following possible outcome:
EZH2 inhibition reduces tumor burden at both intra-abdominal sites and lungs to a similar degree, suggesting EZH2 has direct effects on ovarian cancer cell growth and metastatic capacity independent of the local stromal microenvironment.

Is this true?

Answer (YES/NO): NO